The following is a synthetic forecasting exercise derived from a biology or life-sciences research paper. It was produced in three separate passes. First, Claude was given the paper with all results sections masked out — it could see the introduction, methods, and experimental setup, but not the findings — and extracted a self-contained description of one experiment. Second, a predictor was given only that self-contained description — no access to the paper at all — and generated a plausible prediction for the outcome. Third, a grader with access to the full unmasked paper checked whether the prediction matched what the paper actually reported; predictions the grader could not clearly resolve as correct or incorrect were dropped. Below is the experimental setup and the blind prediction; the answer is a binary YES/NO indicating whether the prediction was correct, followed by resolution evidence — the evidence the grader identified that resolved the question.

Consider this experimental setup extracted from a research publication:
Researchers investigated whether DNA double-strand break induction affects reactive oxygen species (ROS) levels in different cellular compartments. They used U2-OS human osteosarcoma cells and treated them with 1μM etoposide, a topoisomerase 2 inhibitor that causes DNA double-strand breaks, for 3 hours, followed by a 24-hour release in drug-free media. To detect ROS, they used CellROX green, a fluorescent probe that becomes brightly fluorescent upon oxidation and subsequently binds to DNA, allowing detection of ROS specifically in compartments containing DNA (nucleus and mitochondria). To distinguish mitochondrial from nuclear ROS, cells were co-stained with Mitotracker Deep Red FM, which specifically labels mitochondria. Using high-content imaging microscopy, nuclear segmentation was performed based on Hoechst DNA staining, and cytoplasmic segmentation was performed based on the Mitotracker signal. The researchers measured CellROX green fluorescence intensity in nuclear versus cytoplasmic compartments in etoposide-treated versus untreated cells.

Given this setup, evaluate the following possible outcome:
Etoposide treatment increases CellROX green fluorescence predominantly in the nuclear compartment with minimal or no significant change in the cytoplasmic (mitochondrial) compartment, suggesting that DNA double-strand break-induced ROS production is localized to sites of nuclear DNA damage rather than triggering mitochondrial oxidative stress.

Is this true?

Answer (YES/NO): NO